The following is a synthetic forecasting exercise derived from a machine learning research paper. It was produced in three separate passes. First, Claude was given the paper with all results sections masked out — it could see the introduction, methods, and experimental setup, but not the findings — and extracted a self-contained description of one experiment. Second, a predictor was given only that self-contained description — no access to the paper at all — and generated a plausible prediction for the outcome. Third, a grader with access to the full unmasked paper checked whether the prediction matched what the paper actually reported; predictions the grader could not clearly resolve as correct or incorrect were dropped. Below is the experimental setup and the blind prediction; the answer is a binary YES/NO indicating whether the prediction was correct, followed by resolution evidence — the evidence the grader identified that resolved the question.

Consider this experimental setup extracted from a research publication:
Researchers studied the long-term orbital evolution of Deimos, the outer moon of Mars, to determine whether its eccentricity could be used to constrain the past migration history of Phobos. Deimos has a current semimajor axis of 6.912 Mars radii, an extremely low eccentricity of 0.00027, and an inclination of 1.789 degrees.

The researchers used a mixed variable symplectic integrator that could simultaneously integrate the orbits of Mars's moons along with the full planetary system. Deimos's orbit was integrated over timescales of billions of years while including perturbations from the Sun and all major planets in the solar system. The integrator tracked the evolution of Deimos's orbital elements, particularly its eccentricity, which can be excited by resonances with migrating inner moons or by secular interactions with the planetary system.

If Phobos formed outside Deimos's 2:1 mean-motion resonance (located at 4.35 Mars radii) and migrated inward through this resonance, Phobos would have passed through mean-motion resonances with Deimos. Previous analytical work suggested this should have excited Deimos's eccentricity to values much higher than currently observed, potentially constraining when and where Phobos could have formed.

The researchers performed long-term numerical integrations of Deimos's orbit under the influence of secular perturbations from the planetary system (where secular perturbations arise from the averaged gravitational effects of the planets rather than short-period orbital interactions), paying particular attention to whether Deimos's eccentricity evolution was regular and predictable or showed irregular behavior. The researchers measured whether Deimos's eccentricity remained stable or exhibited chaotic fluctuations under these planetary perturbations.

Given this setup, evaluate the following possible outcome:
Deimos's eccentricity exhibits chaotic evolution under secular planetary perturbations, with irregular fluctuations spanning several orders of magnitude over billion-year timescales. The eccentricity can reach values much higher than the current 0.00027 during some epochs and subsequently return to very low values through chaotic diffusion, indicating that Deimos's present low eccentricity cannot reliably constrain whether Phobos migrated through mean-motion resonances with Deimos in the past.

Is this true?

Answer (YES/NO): NO